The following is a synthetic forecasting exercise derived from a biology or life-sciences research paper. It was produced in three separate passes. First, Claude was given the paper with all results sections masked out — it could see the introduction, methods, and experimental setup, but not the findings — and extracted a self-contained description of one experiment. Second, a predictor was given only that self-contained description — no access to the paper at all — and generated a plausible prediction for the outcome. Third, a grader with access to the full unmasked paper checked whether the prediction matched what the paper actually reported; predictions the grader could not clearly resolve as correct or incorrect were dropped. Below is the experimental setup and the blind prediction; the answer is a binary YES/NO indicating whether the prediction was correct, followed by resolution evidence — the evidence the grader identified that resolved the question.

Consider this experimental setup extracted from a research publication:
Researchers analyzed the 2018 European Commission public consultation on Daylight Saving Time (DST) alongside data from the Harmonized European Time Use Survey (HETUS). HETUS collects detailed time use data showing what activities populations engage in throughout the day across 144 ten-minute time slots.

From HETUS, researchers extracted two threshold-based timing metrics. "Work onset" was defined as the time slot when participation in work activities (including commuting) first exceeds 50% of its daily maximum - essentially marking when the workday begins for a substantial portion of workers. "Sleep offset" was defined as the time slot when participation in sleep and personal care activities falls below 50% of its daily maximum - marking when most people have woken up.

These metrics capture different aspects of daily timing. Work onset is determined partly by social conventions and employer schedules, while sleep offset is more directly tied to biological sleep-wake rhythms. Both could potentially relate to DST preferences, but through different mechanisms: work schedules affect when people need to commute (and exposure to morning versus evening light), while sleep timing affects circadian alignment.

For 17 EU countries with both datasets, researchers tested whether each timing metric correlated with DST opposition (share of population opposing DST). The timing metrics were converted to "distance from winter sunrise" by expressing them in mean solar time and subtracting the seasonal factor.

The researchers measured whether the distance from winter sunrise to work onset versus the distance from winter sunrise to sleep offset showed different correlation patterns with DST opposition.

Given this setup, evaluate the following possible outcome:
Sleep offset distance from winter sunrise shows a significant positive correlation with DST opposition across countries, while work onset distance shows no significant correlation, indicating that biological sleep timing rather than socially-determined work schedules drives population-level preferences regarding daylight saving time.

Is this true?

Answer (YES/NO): NO